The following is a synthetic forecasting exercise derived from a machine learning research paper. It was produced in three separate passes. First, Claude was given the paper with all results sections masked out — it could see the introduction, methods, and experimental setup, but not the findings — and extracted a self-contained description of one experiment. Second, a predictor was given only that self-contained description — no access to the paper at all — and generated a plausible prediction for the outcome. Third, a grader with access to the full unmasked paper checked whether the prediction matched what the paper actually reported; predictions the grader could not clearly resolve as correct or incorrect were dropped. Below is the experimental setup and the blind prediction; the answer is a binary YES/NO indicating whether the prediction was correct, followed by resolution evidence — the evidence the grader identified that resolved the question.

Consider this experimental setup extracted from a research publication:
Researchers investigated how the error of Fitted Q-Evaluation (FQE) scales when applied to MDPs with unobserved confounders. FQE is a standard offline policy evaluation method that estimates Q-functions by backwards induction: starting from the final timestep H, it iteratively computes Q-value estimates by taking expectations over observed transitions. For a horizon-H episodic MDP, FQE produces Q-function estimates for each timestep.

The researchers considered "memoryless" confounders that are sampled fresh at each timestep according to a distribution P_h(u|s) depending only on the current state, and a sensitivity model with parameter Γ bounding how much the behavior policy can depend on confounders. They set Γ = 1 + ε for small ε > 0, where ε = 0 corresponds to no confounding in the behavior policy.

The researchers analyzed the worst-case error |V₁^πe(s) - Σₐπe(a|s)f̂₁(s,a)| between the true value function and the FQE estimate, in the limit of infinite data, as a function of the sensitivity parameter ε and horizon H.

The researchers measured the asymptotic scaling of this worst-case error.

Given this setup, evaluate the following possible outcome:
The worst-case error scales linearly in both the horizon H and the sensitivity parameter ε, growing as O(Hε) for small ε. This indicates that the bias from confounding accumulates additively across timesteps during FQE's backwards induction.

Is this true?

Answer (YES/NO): NO